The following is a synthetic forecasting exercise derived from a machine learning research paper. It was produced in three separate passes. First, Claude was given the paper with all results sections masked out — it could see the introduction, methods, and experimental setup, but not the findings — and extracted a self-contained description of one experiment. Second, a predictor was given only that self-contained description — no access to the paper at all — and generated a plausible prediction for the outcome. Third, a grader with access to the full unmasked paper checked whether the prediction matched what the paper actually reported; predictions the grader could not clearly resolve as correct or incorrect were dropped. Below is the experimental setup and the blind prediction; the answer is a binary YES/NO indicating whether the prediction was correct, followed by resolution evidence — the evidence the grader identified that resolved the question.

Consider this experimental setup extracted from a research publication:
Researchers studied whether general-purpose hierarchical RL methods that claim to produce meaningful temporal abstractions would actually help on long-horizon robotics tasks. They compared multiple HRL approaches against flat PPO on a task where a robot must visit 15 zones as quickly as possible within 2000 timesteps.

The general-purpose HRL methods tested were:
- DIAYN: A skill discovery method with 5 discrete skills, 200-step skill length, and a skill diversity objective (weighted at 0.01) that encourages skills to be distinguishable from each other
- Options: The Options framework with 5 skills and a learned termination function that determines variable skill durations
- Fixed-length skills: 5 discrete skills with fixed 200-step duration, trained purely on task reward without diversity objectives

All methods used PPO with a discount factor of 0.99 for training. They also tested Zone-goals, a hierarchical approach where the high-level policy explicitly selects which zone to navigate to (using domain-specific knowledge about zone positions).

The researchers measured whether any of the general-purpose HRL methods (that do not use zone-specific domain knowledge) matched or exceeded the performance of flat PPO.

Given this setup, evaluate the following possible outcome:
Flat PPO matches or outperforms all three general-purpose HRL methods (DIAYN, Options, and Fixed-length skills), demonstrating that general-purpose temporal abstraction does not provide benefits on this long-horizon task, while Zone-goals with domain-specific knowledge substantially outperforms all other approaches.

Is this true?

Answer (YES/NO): YES